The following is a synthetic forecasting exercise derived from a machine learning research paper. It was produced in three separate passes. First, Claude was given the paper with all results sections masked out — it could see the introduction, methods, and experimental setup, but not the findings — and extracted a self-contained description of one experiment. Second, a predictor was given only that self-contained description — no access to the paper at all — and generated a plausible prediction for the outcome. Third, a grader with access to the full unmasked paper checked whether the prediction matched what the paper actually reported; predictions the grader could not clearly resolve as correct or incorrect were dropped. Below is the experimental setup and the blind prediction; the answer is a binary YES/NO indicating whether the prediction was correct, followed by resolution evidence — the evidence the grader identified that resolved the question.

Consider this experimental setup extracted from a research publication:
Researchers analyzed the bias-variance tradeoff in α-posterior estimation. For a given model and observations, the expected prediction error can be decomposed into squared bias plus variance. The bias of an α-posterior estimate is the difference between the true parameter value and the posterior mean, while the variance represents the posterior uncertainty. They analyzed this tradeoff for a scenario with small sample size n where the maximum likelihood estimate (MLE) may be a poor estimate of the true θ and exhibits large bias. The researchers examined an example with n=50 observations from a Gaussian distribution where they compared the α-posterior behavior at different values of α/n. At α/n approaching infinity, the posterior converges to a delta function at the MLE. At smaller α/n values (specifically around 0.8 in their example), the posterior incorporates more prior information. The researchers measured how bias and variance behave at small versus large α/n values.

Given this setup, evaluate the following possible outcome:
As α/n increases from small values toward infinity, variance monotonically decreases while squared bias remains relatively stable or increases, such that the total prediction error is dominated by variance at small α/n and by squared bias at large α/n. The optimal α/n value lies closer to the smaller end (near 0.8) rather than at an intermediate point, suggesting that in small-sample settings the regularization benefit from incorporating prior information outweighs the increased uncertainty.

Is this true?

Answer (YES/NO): NO